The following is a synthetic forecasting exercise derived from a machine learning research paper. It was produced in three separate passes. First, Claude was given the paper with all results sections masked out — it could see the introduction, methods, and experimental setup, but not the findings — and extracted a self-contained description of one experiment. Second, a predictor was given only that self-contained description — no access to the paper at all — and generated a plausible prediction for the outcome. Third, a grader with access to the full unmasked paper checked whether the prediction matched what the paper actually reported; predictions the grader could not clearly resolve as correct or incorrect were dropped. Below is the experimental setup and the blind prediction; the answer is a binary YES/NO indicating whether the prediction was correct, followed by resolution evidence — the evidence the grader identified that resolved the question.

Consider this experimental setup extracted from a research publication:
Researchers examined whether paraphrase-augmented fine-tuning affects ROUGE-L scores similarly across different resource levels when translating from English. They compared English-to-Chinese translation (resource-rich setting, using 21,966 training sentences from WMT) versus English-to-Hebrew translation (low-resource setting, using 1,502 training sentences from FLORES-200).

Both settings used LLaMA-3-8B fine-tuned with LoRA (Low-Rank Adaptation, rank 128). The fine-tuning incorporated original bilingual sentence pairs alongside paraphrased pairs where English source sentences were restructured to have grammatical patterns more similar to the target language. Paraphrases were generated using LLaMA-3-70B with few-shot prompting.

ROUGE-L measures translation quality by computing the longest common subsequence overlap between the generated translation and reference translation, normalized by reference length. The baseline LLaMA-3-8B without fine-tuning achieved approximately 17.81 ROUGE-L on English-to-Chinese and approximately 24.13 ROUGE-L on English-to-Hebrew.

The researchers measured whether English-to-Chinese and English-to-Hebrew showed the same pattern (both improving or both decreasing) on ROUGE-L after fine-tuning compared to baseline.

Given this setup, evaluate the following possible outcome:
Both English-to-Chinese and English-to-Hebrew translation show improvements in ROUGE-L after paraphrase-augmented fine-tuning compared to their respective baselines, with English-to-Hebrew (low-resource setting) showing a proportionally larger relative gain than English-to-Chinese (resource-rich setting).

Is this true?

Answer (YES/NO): NO